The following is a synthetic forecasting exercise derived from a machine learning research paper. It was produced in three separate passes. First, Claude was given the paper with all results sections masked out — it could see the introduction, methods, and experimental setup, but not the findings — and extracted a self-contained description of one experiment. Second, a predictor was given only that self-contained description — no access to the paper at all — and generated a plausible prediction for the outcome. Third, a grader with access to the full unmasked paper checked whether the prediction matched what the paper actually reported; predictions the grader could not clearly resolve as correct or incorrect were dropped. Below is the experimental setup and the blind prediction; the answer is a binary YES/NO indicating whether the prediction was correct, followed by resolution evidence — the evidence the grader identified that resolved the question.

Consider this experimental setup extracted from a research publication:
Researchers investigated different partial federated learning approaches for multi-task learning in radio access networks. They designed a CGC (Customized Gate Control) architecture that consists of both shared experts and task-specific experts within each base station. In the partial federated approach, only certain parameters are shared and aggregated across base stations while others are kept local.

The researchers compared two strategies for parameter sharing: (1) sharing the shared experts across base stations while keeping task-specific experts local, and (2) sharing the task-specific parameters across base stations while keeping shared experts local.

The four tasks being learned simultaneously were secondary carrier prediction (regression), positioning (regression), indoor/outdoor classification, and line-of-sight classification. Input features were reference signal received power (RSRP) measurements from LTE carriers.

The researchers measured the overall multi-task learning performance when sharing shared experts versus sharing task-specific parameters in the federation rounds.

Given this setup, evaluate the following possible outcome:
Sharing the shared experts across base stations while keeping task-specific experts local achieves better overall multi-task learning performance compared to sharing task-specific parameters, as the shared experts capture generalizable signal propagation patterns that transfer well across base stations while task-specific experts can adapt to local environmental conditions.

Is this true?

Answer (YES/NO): YES